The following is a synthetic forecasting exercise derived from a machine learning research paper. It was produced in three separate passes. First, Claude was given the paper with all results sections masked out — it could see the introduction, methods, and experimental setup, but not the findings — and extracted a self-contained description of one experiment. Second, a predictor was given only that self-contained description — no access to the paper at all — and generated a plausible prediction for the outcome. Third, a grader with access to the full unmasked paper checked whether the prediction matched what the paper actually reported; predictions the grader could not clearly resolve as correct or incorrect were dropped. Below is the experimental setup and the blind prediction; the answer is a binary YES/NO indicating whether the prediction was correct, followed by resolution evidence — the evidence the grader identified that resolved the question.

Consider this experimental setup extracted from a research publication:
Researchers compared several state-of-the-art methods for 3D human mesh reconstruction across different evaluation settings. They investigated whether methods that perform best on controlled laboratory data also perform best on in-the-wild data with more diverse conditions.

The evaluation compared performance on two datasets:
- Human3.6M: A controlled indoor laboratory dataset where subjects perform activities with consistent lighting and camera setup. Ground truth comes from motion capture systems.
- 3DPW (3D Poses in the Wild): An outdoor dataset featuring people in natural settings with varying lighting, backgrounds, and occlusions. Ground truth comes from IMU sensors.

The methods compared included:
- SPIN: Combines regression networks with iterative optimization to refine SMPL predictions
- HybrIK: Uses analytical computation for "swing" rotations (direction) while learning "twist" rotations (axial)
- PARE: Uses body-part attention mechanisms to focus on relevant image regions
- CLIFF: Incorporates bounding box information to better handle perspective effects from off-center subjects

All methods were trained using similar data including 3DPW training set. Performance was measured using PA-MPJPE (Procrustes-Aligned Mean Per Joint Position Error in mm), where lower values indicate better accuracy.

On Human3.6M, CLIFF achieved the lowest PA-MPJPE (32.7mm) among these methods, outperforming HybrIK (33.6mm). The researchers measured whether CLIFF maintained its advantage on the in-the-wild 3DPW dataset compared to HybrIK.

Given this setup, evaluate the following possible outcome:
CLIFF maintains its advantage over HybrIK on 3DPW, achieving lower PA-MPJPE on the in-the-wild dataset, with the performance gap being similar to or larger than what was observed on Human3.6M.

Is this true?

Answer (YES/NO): YES